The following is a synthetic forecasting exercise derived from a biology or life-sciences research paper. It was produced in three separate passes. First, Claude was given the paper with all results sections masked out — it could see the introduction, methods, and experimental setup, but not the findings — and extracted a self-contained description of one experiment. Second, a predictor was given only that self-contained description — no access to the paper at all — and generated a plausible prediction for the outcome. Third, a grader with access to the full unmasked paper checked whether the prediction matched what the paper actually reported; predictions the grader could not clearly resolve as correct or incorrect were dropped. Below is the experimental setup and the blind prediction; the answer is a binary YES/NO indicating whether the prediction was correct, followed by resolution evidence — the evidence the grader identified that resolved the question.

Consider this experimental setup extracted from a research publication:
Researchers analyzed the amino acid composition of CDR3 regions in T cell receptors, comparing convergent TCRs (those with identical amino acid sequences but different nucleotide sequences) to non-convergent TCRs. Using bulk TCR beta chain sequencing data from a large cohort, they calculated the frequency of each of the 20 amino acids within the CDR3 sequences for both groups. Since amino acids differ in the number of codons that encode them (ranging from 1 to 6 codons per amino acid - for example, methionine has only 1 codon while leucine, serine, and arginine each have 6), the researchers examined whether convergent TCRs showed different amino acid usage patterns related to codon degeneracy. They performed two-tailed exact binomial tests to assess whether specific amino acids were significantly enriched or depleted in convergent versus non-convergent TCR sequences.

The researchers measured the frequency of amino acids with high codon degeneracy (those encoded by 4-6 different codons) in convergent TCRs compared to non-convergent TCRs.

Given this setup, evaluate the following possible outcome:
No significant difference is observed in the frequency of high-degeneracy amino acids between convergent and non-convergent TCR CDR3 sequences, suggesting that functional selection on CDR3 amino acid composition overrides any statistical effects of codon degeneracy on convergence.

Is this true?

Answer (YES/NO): NO